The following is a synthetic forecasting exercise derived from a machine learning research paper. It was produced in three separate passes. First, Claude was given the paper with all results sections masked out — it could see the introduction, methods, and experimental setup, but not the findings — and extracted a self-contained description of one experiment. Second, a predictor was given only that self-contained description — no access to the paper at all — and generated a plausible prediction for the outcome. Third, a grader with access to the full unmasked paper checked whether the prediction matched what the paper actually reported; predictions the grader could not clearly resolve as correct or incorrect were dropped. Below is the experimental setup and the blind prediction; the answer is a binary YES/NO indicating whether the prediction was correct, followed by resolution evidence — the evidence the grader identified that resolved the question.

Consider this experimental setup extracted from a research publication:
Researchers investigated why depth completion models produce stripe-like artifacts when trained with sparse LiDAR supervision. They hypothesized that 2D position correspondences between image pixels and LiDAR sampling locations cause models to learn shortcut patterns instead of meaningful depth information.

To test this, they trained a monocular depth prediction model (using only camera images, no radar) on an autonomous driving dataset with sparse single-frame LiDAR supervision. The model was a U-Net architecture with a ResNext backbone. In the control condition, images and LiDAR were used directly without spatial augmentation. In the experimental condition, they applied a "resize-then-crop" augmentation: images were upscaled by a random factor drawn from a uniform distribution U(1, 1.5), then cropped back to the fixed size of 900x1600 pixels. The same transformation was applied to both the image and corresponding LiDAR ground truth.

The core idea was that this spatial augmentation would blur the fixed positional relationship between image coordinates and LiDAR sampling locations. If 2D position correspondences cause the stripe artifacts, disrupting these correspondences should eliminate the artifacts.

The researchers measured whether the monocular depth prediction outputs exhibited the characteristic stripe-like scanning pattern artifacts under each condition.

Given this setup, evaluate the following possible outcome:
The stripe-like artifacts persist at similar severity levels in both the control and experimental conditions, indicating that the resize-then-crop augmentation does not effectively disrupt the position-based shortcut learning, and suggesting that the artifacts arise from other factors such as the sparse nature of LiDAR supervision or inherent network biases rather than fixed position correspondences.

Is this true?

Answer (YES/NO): NO